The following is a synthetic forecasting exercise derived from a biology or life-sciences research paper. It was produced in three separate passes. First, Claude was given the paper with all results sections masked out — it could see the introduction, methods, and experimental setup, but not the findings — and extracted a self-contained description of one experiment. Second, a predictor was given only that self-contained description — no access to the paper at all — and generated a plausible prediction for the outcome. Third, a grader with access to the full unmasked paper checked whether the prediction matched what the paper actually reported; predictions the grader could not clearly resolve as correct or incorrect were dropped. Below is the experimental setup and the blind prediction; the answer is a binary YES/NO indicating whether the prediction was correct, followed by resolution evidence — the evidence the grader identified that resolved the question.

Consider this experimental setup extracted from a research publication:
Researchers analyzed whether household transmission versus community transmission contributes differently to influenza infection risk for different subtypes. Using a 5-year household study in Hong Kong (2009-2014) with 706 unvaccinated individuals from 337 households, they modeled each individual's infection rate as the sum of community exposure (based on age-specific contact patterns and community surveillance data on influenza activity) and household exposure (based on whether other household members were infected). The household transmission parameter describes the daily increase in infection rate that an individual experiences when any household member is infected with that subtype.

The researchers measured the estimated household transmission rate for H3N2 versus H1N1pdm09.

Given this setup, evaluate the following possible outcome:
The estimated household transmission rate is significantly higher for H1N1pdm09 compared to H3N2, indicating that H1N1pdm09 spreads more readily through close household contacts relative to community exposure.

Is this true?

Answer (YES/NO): NO